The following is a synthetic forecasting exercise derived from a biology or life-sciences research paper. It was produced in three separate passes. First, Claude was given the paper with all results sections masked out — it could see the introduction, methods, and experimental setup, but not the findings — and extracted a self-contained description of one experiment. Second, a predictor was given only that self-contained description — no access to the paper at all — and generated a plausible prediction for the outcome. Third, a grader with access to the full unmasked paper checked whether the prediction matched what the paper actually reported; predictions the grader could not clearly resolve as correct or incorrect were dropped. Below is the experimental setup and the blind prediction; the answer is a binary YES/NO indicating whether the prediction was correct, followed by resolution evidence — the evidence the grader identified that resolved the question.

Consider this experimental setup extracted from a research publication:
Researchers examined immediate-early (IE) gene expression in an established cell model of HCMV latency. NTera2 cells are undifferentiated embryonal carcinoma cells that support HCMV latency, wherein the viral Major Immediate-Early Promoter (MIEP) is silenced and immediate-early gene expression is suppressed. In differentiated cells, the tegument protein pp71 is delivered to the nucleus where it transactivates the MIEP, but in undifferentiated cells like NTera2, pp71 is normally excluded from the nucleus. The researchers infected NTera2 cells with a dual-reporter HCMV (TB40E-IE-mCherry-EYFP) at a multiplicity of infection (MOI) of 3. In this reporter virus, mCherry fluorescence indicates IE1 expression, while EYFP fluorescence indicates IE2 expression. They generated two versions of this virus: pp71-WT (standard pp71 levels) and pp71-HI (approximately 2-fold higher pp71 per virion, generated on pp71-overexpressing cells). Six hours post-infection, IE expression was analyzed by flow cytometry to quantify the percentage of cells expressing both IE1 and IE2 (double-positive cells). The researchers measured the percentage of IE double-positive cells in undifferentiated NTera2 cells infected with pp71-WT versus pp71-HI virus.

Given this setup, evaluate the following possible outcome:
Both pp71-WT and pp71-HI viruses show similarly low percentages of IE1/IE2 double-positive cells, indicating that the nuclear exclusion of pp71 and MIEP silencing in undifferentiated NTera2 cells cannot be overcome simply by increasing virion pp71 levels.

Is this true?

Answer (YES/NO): NO